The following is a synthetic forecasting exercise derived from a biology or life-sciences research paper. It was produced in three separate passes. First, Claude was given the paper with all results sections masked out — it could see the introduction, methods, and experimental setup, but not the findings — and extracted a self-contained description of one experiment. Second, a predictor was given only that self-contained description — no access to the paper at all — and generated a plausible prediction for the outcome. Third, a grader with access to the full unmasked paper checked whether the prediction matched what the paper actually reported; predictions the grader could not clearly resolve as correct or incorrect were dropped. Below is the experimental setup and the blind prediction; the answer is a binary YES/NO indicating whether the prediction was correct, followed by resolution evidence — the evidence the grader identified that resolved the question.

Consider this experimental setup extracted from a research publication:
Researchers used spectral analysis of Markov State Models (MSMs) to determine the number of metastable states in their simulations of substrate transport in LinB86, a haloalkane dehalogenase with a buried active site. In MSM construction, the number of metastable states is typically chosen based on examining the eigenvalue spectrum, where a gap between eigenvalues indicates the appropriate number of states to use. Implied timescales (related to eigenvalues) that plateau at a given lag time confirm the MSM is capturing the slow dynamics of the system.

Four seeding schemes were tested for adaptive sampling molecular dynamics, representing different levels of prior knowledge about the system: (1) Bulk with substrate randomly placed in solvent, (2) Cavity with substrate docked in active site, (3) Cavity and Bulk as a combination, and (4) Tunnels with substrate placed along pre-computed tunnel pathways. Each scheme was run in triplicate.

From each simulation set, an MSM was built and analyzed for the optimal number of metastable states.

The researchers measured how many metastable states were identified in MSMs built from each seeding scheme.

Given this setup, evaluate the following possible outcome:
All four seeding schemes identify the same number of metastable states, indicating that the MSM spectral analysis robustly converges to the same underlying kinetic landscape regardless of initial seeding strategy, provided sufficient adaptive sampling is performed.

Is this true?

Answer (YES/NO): NO